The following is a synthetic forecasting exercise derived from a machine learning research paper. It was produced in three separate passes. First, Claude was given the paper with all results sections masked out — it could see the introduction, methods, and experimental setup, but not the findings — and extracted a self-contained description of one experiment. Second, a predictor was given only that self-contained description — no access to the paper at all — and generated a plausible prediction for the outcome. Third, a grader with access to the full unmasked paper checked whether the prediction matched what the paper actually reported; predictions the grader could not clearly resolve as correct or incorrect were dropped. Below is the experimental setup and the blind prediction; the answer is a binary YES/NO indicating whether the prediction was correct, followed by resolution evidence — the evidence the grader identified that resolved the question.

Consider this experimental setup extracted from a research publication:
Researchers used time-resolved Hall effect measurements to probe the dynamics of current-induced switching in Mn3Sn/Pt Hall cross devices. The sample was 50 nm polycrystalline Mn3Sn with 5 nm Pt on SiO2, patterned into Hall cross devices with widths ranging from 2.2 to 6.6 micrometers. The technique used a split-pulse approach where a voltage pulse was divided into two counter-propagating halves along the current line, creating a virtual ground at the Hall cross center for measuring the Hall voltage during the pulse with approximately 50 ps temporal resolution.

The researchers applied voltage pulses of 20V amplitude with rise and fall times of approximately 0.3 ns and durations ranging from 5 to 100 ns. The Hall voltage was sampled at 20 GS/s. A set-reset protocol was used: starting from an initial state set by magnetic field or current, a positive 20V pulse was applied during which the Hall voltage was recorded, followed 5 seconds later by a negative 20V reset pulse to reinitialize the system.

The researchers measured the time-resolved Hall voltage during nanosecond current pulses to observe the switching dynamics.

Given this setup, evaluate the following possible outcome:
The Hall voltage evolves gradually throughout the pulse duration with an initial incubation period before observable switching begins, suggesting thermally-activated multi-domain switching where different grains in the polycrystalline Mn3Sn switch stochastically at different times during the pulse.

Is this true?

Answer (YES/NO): NO